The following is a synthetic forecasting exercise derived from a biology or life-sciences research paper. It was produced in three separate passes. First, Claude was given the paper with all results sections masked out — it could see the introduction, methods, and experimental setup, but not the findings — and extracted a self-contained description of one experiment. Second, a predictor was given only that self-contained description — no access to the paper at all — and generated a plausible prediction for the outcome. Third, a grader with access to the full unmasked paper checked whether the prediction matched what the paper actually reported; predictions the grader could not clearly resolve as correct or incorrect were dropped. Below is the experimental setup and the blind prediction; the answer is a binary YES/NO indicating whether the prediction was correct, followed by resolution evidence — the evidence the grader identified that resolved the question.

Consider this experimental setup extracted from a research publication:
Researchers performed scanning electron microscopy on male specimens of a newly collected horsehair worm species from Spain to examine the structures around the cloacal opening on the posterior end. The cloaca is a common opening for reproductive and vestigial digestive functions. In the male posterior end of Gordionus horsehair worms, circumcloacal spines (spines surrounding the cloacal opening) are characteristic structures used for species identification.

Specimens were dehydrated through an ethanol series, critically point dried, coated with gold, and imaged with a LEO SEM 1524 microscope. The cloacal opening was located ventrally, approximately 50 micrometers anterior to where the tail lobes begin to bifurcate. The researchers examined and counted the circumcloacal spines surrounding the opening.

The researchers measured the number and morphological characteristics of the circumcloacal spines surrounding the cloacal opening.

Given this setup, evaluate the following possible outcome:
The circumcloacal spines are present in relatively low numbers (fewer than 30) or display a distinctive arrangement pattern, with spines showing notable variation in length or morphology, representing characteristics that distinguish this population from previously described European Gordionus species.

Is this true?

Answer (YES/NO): NO